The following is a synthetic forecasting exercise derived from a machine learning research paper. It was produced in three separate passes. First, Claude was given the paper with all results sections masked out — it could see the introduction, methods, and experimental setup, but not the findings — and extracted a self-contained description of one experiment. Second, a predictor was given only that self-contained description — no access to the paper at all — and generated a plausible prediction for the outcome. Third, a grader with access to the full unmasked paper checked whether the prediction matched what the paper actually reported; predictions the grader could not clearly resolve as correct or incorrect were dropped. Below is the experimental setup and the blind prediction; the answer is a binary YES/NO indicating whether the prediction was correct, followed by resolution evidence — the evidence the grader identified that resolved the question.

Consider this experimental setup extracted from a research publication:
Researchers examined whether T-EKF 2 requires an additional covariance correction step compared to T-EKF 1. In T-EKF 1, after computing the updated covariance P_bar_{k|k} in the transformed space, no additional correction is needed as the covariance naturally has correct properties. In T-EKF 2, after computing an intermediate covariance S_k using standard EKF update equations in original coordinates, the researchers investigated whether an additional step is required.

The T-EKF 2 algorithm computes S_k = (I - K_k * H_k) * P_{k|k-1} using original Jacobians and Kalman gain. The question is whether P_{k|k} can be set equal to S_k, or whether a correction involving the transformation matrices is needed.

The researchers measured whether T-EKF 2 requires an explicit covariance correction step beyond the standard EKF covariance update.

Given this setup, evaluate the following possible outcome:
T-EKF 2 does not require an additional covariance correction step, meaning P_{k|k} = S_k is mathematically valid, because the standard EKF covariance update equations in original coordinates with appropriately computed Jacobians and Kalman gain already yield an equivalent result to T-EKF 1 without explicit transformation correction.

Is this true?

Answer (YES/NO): NO